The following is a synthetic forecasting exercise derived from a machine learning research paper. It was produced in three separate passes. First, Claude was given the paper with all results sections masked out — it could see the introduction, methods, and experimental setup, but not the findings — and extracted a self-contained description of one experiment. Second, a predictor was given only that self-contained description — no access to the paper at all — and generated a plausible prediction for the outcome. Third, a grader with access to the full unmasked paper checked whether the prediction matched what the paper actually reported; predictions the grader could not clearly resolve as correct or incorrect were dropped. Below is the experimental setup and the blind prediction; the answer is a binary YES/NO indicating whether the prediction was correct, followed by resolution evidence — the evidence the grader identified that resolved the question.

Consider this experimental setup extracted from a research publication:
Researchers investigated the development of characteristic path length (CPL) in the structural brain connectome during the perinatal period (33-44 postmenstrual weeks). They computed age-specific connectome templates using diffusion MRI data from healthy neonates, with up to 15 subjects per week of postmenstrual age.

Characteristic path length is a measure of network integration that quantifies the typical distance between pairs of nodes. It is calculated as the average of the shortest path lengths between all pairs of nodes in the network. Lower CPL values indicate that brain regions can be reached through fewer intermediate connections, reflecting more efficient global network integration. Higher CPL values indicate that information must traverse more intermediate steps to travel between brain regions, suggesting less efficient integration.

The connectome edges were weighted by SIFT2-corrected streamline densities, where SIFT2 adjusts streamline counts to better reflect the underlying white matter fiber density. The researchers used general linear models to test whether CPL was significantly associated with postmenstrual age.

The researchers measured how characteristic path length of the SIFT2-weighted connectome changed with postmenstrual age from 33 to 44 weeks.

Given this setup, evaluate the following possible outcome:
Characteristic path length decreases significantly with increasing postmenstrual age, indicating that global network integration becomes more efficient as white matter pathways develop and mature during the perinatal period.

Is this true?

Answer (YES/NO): NO